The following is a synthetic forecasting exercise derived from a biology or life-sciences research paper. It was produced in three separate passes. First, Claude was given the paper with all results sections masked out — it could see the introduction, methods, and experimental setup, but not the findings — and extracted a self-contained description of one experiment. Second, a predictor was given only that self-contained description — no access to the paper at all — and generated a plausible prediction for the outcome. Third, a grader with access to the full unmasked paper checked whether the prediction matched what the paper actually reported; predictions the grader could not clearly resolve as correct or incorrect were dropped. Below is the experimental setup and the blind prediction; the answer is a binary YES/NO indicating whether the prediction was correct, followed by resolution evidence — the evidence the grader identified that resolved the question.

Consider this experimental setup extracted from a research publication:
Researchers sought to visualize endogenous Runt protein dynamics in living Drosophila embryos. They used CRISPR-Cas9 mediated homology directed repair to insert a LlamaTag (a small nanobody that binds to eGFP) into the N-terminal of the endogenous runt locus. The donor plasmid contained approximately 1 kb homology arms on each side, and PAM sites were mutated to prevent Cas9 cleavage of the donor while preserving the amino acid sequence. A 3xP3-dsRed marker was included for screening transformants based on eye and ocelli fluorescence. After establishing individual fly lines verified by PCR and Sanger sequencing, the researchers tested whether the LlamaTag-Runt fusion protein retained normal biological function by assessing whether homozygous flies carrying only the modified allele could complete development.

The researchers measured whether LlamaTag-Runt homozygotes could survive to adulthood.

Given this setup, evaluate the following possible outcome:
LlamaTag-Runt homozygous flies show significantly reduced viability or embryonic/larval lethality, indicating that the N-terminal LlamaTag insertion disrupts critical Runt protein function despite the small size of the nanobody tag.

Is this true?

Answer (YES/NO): NO